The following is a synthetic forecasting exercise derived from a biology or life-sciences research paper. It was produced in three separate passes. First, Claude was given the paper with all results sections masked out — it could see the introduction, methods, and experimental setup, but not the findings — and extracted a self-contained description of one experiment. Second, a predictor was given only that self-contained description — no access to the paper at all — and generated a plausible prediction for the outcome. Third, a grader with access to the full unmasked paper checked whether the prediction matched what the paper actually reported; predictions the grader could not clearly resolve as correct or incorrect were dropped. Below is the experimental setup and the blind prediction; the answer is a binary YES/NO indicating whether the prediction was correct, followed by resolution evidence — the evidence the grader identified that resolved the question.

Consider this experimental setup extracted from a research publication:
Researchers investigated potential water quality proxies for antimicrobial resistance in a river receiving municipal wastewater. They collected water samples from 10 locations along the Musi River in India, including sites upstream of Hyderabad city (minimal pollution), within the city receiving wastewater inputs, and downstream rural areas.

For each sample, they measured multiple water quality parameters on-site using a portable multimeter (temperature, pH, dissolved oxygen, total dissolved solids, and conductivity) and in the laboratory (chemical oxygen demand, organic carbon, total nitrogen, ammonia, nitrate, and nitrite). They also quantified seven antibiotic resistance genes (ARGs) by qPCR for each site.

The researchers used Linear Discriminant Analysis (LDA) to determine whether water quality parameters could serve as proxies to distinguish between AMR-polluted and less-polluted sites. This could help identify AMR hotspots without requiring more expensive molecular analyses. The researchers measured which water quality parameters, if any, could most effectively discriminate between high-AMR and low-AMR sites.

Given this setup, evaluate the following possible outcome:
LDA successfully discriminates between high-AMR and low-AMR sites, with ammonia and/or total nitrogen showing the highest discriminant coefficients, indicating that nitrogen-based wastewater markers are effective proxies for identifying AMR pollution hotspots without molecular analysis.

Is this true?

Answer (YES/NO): NO